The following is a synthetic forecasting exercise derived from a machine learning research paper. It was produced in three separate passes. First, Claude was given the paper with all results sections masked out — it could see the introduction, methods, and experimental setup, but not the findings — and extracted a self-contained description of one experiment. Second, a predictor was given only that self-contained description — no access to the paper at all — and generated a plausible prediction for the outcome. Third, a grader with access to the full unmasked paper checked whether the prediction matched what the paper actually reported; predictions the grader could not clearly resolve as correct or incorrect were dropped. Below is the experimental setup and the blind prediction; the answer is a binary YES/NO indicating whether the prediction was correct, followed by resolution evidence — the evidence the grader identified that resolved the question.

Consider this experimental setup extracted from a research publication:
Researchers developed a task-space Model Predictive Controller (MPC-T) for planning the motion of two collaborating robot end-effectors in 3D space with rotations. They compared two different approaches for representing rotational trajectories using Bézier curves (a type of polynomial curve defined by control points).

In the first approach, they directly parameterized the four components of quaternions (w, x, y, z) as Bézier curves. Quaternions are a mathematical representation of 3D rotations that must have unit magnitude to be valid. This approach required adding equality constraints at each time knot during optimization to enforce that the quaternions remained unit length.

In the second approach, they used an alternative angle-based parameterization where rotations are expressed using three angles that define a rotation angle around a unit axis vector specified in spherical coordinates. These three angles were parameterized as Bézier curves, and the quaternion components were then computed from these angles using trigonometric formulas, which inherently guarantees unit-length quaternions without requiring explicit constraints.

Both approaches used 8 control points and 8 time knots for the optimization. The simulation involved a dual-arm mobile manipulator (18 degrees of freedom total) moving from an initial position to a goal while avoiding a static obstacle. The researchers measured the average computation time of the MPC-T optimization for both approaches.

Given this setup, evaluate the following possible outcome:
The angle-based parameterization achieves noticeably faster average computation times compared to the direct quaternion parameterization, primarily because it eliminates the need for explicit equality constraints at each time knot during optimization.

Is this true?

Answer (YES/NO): YES